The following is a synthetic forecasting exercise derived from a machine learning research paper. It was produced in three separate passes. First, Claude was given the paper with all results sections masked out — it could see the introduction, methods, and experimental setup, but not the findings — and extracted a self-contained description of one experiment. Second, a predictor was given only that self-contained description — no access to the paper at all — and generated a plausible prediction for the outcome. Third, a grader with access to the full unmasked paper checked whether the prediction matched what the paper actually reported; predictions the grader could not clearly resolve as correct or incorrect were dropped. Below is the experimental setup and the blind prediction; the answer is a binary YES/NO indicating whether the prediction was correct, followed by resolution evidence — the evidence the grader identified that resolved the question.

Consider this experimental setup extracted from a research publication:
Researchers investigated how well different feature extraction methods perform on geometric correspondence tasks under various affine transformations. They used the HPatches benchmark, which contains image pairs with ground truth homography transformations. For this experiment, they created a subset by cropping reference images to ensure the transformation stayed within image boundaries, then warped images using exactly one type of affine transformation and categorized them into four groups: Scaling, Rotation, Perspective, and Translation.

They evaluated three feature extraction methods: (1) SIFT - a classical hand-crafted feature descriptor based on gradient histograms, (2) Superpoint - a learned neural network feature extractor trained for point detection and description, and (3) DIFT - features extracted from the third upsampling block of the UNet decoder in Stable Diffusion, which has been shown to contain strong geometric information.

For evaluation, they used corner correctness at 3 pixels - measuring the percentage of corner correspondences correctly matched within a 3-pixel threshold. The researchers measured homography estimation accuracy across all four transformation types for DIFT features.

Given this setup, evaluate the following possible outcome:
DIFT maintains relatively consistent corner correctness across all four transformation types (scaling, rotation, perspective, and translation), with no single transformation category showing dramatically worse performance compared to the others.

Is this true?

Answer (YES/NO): NO